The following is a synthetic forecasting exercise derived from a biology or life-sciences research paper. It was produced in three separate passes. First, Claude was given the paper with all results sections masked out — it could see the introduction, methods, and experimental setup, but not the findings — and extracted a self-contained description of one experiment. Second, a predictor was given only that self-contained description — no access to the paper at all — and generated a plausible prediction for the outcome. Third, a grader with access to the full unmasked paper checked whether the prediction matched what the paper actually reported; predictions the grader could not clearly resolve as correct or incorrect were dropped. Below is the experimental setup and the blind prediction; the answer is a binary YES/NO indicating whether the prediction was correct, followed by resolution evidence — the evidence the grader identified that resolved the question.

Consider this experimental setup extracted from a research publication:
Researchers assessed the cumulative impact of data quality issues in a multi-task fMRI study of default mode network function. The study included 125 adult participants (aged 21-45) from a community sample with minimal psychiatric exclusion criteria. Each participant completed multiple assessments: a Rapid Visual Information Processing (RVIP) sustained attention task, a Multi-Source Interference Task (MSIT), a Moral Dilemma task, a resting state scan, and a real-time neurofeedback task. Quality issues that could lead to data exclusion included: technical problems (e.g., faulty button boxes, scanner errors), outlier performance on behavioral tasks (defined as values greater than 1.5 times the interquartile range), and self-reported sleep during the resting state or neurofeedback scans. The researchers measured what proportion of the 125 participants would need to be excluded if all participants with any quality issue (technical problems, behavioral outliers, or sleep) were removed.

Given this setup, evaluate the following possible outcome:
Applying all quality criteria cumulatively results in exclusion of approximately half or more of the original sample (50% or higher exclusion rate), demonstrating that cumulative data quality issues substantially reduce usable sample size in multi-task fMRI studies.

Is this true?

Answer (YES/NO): YES